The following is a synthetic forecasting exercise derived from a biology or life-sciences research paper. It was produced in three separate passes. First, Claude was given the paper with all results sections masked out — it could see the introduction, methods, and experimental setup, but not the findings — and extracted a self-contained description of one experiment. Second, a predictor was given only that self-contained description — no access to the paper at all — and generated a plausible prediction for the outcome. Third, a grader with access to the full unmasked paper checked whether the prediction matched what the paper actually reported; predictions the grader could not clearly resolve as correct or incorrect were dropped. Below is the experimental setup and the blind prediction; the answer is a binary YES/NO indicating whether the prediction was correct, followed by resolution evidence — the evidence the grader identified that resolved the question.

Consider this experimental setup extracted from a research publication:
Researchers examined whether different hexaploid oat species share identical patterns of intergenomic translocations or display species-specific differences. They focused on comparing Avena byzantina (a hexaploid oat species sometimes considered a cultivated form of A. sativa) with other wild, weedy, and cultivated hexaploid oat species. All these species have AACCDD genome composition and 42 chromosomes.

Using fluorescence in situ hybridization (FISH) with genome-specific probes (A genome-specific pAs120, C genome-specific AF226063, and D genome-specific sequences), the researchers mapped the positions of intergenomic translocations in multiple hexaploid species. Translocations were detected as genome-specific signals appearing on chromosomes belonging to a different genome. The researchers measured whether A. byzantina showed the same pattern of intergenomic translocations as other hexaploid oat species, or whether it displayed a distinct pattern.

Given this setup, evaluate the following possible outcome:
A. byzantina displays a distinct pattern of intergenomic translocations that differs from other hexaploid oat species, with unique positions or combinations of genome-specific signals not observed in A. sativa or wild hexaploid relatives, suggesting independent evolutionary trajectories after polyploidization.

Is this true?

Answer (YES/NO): YES